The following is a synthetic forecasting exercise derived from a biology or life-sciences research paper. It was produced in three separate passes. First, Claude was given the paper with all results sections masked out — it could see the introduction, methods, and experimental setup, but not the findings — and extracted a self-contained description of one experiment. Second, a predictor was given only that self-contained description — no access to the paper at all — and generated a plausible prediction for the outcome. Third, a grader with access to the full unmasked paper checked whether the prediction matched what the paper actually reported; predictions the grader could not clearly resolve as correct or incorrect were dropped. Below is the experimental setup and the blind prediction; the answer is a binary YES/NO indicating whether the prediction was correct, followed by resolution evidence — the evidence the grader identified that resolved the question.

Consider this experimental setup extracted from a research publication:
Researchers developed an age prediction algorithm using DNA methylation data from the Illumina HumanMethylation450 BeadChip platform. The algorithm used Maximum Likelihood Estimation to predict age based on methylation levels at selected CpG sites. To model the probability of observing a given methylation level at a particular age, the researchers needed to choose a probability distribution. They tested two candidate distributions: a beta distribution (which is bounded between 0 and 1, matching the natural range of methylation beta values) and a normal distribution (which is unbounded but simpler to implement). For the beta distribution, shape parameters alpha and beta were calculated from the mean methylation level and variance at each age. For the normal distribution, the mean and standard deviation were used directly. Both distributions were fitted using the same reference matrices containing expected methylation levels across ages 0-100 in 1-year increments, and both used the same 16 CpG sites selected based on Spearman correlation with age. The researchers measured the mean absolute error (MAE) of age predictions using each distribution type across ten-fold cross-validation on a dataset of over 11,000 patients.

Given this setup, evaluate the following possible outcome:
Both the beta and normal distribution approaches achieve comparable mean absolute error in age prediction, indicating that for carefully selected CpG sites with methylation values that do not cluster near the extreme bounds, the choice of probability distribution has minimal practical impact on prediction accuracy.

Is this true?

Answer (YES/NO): YES